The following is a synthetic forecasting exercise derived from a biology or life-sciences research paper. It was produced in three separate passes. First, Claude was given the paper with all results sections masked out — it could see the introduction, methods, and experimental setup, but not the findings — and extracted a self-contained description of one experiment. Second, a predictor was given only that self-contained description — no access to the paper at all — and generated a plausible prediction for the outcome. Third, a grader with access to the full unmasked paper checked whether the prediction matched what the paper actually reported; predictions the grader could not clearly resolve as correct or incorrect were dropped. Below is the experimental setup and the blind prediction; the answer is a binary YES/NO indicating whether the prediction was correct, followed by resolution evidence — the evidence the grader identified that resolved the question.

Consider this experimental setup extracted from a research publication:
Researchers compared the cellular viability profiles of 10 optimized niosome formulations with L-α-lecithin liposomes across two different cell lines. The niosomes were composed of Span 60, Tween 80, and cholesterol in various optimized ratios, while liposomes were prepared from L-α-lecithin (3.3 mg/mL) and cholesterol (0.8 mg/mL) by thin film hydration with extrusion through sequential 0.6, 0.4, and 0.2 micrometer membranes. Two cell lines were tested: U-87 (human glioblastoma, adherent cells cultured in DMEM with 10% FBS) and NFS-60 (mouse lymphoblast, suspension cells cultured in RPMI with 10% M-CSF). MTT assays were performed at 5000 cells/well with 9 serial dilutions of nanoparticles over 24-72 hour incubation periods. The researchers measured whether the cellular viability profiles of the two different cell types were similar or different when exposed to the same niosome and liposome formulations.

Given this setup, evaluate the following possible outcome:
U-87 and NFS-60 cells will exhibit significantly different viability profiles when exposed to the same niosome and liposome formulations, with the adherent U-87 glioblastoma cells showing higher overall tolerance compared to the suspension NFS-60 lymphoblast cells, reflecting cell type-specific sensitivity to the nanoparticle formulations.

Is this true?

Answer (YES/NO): NO